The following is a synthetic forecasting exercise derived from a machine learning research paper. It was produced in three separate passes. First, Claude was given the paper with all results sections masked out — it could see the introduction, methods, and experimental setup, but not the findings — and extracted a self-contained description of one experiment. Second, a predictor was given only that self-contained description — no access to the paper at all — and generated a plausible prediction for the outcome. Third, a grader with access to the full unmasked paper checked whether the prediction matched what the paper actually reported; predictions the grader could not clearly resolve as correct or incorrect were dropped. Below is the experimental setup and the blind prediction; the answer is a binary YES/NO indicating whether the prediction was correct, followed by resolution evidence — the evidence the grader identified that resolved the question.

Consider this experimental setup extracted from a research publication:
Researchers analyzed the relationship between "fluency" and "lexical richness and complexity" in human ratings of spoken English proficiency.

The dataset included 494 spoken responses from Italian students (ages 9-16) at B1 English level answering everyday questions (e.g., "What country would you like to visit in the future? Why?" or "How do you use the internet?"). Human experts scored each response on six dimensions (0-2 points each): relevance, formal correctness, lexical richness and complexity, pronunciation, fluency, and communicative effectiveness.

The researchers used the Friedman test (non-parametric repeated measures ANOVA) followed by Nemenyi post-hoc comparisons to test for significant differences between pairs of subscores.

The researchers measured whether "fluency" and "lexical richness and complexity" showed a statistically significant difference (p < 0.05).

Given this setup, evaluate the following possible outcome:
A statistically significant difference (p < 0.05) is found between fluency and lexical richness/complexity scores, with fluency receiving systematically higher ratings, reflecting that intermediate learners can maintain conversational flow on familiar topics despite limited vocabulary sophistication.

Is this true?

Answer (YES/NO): NO